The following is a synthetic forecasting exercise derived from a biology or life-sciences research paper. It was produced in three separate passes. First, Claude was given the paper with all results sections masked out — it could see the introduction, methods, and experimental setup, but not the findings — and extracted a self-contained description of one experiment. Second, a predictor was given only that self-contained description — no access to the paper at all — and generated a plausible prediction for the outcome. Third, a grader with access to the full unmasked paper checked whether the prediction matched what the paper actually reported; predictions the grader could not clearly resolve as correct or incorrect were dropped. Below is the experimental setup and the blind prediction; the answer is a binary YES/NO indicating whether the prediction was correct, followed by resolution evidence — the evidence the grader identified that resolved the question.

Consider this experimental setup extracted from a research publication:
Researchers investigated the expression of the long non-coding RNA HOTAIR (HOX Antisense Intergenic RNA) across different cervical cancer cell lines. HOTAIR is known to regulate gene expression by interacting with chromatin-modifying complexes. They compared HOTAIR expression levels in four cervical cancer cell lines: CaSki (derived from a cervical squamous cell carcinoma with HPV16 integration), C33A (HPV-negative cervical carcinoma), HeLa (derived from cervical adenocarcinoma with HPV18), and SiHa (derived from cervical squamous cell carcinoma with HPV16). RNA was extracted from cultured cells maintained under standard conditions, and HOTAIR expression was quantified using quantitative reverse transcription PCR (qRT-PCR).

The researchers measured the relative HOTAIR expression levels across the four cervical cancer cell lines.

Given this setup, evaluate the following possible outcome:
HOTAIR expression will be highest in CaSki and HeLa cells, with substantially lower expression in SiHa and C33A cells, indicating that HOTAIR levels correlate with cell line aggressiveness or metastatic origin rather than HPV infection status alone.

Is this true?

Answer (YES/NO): NO